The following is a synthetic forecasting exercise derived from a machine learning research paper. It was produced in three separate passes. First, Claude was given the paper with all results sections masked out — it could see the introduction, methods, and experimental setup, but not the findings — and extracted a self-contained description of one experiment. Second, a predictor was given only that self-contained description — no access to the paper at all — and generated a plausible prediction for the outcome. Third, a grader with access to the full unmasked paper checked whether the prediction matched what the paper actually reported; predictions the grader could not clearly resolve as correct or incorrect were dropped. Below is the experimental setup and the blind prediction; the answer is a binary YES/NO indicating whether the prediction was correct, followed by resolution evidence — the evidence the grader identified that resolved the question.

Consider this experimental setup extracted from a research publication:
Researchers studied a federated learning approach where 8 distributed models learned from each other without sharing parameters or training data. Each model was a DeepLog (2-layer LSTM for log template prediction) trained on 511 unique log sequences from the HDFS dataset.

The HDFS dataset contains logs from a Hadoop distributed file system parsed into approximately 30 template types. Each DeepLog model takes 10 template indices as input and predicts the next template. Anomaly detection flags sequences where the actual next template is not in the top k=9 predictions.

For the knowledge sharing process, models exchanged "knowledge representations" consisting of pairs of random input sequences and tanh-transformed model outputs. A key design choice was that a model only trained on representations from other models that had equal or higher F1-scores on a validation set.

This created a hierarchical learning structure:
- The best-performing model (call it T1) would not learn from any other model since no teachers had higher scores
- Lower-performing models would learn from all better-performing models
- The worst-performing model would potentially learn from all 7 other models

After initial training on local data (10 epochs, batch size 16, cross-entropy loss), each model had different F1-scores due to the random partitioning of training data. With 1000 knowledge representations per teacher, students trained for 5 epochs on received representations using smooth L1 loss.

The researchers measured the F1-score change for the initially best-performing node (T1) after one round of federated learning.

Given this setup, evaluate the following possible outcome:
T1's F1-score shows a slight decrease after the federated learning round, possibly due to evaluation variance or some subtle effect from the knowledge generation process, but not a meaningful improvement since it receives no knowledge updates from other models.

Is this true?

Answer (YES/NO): NO